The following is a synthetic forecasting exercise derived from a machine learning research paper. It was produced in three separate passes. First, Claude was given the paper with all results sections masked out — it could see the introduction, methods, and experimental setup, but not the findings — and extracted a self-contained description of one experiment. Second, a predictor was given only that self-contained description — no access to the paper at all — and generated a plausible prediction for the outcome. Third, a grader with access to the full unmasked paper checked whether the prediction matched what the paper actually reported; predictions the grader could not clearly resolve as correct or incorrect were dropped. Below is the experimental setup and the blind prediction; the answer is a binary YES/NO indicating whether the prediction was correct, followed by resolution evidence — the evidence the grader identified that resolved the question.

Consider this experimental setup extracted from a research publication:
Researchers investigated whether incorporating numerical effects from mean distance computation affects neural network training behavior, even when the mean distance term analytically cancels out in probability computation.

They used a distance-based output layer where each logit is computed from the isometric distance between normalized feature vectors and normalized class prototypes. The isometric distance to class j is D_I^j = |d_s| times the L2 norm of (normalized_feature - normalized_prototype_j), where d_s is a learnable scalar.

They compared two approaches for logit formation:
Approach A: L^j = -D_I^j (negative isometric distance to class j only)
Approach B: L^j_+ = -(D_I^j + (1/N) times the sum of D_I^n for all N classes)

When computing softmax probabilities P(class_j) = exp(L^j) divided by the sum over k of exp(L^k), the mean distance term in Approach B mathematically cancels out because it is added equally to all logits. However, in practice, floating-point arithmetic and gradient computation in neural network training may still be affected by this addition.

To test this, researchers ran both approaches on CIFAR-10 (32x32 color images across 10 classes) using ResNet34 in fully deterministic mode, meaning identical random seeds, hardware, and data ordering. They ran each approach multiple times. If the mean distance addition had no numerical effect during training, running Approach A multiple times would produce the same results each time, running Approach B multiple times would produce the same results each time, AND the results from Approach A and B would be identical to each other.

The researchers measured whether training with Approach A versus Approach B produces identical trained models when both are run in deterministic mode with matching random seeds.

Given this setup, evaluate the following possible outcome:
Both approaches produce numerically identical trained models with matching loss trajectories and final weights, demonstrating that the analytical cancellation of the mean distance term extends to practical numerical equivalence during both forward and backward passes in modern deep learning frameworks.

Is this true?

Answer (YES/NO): NO